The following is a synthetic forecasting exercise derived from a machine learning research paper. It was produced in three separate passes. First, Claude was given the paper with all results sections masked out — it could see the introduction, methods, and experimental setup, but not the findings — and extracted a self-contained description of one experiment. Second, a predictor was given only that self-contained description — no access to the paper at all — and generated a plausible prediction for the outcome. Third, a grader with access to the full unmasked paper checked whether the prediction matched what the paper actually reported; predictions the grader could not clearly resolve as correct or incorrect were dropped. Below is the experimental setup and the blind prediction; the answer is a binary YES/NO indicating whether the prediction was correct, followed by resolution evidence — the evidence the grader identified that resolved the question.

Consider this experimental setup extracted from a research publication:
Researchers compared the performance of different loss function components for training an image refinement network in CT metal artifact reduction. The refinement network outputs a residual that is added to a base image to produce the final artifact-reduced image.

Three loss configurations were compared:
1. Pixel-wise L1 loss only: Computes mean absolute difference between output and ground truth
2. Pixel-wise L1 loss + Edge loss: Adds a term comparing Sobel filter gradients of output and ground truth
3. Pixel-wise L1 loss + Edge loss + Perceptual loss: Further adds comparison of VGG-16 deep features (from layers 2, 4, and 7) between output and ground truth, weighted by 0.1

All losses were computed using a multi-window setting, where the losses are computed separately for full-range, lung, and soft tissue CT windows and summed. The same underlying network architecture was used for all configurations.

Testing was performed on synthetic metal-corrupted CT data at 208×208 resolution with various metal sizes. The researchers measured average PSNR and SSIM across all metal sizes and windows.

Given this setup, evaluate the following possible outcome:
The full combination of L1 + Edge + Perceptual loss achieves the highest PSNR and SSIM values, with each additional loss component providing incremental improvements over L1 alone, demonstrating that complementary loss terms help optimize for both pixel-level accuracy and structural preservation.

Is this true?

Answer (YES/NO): NO